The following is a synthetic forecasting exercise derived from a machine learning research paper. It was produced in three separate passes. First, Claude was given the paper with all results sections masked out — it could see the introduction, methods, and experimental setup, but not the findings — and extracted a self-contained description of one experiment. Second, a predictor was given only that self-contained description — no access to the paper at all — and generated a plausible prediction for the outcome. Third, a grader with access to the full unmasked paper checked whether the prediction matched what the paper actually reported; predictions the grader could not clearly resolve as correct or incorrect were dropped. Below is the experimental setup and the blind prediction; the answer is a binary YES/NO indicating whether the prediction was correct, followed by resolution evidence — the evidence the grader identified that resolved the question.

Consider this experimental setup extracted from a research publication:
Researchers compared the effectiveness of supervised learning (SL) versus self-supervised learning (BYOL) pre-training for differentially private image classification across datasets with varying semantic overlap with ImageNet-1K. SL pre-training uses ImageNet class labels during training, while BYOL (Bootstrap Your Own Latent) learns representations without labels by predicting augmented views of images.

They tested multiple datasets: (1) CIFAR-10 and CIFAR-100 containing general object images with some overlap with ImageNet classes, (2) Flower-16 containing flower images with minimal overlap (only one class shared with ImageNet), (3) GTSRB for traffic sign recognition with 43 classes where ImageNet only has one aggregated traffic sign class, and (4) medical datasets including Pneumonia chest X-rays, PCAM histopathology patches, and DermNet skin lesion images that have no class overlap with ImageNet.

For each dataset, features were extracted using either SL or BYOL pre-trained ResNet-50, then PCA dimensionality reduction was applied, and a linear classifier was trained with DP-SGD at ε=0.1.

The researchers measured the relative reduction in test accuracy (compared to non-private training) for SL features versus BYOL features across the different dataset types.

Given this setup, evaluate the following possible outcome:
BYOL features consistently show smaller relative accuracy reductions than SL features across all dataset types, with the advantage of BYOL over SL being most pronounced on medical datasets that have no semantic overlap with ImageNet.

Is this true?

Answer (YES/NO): NO